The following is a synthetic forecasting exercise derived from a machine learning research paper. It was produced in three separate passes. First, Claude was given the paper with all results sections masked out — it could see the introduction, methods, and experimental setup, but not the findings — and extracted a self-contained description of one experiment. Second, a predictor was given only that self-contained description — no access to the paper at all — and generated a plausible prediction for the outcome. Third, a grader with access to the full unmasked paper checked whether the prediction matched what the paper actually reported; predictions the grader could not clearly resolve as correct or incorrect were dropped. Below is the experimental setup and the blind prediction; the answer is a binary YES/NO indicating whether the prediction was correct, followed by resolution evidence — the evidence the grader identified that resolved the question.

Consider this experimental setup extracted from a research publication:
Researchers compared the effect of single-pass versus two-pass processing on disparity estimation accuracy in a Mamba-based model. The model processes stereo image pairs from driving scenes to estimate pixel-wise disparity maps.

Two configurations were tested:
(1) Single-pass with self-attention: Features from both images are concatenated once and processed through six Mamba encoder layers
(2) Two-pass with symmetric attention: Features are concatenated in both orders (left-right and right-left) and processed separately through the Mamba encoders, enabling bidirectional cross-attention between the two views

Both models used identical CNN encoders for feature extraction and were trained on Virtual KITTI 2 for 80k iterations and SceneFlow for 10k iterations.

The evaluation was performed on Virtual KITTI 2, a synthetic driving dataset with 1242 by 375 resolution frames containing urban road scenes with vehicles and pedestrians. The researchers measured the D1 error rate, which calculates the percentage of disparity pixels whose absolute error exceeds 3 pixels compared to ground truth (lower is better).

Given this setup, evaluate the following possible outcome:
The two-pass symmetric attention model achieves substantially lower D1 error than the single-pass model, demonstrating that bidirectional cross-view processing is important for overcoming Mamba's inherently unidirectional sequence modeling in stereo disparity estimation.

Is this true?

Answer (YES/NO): YES